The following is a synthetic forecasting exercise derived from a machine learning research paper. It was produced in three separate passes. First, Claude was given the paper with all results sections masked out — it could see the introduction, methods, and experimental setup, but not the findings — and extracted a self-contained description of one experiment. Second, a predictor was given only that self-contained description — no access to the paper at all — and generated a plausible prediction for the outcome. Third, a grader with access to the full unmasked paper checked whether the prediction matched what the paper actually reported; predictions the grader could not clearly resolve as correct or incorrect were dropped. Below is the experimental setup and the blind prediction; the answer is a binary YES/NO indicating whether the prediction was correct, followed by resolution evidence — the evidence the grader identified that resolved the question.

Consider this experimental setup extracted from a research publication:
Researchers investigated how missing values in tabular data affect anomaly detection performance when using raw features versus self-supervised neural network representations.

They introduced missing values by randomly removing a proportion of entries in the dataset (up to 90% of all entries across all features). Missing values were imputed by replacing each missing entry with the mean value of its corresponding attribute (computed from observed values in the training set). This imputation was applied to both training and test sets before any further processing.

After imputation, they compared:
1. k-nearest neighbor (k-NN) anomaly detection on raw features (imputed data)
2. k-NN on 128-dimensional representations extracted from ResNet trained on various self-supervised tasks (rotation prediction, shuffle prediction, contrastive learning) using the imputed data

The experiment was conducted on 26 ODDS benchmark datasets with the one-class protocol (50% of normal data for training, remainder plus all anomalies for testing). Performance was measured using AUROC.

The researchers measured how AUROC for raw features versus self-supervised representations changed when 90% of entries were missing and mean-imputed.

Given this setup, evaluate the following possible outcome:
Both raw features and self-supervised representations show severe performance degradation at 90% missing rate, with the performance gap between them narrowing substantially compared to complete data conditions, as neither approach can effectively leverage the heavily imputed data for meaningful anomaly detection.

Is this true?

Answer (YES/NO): NO